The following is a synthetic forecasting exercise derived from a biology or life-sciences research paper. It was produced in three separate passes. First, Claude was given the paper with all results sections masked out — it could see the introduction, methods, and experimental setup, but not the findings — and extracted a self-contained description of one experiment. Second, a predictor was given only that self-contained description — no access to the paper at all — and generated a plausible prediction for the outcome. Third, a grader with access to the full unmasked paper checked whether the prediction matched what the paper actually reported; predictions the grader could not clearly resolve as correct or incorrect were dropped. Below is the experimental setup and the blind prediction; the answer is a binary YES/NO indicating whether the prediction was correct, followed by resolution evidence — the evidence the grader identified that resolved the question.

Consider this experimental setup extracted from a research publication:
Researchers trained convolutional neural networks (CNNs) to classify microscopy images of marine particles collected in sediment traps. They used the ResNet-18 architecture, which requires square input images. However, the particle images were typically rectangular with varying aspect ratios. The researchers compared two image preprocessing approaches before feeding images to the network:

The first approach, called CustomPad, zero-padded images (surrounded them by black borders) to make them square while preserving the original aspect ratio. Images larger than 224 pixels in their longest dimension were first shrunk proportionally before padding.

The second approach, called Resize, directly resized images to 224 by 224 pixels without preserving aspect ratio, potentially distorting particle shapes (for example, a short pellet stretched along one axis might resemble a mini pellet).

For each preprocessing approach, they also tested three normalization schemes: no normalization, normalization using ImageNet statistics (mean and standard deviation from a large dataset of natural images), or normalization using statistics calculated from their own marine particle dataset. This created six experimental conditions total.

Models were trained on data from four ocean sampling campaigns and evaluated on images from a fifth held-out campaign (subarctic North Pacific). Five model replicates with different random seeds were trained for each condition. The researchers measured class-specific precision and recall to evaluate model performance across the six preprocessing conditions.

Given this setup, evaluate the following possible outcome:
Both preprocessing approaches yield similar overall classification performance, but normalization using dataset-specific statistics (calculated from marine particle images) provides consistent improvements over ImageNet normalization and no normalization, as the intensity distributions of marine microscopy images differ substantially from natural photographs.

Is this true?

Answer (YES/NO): NO